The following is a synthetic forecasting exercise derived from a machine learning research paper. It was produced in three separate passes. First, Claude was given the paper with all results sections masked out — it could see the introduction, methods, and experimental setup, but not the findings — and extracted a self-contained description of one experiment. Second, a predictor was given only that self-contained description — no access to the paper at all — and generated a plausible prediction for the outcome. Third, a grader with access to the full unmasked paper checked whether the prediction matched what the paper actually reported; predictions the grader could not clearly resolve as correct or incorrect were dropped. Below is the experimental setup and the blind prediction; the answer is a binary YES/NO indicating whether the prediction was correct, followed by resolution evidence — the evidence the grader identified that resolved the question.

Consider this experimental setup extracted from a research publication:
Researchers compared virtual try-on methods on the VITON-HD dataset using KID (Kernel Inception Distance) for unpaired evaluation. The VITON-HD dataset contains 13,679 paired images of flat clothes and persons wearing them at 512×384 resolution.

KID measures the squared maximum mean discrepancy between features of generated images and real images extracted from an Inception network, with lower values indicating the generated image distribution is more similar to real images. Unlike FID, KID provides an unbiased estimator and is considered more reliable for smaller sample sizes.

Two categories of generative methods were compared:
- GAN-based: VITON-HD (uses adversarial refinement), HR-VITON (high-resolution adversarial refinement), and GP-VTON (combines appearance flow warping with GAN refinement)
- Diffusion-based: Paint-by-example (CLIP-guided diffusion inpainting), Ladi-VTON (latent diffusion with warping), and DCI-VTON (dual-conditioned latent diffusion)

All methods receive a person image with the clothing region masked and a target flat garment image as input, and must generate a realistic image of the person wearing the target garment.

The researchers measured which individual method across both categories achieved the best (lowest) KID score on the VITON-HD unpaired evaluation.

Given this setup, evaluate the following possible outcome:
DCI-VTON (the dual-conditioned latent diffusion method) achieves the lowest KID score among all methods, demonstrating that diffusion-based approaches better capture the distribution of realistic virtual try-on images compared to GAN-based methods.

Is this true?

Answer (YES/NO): NO